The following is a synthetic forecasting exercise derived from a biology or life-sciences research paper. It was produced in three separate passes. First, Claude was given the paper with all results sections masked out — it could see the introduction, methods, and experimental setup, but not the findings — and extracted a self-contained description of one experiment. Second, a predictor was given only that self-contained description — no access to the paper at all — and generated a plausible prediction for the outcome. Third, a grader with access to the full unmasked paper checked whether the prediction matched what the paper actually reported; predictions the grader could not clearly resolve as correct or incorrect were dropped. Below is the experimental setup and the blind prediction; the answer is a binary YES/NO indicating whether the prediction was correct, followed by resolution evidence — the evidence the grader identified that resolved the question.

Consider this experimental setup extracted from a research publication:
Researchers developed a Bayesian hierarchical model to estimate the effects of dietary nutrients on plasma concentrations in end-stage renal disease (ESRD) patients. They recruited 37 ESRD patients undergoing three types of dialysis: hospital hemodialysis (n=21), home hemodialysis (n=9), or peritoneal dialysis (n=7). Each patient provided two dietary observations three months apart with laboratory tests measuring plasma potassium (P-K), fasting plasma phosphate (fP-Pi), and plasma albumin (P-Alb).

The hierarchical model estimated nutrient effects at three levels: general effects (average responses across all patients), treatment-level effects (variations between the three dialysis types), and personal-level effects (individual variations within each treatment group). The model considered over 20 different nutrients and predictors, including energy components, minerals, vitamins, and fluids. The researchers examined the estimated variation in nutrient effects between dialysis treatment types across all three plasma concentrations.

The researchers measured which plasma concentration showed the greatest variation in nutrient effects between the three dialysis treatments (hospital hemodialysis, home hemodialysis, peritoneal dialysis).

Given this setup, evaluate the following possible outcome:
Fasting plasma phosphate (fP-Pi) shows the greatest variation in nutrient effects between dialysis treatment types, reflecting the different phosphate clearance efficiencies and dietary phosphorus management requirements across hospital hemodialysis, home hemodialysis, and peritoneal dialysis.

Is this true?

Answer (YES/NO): NO